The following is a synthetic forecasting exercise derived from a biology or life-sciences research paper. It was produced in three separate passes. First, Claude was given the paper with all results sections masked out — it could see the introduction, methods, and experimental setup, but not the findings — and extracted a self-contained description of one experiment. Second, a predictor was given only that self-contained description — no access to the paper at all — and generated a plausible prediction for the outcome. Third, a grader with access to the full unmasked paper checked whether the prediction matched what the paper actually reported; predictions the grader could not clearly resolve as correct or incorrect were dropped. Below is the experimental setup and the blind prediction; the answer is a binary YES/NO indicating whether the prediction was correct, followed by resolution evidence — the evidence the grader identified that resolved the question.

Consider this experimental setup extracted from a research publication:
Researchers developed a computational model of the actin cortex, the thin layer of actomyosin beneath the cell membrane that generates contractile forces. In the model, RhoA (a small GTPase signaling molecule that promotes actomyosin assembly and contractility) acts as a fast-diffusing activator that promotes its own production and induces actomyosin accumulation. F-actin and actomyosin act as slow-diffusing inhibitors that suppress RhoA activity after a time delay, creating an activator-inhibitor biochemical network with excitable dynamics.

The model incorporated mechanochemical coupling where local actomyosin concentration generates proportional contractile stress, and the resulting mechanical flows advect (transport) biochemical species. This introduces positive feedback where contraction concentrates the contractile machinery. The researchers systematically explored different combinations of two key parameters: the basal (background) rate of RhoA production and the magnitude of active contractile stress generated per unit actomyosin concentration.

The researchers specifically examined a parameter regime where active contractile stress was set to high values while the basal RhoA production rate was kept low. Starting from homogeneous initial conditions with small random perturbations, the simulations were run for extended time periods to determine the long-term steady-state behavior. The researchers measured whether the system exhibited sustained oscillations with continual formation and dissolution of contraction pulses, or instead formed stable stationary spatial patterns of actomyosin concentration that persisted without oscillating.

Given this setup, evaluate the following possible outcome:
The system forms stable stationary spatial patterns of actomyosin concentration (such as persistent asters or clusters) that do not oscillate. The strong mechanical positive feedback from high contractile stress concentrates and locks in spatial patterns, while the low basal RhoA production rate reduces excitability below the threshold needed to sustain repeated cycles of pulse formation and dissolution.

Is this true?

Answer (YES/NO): YES